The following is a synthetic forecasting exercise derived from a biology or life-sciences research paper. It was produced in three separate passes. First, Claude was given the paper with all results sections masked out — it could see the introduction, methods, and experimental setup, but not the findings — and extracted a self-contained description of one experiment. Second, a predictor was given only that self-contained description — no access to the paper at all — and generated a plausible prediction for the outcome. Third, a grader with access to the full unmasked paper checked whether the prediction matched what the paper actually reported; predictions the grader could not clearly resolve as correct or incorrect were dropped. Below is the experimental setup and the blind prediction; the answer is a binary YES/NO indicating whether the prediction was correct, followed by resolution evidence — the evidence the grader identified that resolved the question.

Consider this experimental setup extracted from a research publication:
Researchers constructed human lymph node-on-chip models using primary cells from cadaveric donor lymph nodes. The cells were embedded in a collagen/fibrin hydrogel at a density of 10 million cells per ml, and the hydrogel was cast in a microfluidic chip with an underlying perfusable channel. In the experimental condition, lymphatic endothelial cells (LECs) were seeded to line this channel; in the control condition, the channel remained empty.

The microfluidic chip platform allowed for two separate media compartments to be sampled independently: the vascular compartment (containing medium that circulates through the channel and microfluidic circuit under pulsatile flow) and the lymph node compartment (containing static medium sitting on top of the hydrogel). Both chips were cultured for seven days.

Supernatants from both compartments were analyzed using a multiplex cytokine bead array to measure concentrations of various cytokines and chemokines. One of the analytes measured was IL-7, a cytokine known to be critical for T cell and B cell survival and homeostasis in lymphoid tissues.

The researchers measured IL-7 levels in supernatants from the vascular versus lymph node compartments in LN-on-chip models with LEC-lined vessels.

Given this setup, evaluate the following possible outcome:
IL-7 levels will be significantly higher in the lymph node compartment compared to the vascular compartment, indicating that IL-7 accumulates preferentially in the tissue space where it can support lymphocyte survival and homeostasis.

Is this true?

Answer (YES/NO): NO